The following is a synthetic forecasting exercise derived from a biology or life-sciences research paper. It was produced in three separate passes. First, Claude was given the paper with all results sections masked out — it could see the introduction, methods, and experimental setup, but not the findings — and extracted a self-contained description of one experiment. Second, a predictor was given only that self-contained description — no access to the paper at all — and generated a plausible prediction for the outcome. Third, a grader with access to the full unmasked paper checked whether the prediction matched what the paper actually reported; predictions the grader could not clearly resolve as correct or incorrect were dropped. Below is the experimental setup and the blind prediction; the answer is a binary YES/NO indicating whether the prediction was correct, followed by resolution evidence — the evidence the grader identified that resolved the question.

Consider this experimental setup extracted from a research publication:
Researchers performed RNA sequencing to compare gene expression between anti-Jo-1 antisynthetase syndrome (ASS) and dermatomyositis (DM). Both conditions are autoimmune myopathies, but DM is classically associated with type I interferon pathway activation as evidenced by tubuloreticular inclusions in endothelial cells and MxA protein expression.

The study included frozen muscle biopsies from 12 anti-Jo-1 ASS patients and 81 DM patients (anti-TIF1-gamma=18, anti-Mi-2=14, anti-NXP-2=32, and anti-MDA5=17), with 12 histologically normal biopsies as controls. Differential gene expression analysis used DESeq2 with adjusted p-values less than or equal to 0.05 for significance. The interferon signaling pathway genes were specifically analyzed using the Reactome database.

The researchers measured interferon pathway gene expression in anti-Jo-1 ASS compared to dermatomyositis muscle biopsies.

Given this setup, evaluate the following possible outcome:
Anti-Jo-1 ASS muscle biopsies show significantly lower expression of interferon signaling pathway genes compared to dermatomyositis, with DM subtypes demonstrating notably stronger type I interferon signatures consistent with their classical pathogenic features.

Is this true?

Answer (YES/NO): NO